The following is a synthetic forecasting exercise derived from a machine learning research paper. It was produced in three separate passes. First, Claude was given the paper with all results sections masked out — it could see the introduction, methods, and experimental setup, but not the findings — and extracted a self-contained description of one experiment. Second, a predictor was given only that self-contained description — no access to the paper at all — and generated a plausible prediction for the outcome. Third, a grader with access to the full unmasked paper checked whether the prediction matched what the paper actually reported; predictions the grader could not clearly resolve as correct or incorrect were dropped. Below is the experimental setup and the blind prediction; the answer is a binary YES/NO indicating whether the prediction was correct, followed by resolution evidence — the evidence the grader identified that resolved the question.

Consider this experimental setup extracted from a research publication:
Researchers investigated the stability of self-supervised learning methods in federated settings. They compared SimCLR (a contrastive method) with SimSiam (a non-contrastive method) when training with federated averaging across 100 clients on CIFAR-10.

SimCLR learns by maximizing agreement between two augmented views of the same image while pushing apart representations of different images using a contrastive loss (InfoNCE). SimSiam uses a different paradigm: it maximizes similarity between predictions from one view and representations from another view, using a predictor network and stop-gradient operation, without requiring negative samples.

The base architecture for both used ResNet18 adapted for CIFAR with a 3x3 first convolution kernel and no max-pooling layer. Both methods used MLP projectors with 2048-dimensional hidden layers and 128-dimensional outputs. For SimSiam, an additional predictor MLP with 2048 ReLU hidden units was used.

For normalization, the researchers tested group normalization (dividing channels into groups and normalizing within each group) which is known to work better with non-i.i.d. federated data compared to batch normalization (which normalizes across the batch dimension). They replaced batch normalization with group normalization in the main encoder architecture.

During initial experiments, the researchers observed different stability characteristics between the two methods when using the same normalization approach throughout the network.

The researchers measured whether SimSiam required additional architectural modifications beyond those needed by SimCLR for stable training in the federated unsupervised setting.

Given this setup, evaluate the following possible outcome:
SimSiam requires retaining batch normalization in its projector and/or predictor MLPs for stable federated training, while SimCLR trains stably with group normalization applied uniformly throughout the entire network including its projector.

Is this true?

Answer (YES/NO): NO